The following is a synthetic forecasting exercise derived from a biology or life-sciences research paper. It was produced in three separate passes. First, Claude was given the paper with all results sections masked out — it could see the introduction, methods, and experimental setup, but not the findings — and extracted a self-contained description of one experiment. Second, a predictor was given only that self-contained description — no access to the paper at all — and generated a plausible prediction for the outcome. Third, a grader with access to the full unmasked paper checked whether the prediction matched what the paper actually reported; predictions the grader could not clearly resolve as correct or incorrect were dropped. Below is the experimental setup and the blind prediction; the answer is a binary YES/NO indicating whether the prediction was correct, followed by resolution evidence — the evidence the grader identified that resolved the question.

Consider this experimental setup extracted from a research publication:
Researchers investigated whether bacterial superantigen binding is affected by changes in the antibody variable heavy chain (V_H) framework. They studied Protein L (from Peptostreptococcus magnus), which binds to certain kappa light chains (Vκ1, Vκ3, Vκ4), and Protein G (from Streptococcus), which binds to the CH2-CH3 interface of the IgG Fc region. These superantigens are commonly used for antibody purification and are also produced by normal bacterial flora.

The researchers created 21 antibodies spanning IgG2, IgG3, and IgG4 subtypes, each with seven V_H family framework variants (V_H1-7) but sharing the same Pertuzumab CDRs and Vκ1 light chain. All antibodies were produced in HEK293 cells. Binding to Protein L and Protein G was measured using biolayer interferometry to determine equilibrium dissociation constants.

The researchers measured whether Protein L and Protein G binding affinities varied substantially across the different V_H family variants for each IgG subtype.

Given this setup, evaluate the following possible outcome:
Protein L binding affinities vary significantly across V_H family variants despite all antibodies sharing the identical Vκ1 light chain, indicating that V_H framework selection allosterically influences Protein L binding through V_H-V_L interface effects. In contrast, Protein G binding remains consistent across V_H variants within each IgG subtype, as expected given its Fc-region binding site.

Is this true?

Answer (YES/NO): NO